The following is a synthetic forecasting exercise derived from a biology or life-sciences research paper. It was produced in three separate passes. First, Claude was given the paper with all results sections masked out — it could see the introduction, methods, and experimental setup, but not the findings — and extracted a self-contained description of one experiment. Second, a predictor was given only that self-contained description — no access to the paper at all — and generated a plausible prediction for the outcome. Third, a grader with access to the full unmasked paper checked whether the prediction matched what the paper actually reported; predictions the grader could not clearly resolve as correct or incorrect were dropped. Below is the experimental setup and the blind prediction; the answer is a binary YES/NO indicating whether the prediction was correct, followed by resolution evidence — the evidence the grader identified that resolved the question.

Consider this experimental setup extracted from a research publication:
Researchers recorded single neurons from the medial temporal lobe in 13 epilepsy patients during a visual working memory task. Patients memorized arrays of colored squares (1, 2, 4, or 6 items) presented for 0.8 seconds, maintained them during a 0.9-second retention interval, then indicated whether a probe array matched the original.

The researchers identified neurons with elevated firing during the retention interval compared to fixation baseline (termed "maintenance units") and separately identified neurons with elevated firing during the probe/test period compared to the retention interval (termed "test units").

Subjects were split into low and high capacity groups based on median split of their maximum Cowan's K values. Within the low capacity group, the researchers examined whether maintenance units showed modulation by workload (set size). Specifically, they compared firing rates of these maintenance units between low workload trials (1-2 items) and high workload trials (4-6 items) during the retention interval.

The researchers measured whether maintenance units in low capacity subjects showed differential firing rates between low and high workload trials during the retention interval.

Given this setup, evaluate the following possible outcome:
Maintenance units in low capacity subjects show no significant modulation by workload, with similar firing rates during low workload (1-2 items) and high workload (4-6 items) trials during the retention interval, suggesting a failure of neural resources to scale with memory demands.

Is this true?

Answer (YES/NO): NO